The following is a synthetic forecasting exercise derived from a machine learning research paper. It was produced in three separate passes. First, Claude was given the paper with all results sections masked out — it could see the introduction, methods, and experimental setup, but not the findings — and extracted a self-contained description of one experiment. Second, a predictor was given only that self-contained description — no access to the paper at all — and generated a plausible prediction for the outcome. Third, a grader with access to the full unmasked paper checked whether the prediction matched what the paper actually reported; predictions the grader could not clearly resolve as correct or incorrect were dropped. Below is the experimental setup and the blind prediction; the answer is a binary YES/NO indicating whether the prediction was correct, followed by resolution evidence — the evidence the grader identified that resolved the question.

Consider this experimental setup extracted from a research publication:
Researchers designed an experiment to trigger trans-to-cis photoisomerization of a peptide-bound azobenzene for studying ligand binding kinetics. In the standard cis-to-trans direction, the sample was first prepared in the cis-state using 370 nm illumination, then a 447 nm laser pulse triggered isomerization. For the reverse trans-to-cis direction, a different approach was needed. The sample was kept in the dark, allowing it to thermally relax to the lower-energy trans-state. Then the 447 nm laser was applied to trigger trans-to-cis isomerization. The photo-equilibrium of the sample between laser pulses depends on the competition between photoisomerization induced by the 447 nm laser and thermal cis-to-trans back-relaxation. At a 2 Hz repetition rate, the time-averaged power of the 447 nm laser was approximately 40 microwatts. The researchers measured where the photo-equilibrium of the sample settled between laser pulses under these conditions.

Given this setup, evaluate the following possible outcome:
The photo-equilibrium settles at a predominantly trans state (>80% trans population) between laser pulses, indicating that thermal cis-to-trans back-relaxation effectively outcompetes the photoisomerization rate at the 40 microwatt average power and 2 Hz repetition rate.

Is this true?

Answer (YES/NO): YES